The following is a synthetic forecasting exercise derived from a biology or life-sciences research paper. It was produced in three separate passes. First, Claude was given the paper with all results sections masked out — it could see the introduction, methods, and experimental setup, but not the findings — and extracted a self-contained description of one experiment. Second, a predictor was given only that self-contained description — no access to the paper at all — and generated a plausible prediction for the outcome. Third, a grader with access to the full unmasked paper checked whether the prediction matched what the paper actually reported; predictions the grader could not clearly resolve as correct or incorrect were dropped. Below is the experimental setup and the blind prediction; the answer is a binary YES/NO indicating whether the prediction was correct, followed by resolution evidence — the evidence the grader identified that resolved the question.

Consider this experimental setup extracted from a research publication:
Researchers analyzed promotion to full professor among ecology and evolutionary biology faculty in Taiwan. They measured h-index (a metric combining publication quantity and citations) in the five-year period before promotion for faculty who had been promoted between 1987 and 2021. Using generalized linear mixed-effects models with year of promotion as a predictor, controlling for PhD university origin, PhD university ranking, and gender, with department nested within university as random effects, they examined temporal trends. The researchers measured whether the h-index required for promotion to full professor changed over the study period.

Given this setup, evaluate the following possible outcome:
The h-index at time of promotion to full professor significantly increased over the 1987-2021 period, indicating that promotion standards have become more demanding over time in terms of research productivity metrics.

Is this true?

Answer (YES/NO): NO